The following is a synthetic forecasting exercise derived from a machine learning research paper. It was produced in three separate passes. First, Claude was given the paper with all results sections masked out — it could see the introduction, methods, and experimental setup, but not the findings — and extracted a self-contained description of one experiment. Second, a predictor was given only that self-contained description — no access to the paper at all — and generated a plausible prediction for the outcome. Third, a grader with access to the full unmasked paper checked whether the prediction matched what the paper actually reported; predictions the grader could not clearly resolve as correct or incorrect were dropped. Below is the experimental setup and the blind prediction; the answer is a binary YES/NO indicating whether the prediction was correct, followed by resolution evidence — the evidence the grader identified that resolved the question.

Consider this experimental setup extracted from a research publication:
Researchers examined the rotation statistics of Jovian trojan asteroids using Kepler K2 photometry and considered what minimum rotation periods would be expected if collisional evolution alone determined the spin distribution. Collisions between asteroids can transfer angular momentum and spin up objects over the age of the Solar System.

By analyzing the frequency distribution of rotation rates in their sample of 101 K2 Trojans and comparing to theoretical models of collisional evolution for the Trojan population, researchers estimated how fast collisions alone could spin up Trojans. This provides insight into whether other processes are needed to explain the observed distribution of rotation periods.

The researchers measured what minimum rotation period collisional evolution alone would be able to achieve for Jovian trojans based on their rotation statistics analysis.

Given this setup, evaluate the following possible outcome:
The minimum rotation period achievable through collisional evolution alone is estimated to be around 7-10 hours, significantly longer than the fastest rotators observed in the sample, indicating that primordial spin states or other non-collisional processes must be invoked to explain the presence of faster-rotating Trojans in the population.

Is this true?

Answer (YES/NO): NO